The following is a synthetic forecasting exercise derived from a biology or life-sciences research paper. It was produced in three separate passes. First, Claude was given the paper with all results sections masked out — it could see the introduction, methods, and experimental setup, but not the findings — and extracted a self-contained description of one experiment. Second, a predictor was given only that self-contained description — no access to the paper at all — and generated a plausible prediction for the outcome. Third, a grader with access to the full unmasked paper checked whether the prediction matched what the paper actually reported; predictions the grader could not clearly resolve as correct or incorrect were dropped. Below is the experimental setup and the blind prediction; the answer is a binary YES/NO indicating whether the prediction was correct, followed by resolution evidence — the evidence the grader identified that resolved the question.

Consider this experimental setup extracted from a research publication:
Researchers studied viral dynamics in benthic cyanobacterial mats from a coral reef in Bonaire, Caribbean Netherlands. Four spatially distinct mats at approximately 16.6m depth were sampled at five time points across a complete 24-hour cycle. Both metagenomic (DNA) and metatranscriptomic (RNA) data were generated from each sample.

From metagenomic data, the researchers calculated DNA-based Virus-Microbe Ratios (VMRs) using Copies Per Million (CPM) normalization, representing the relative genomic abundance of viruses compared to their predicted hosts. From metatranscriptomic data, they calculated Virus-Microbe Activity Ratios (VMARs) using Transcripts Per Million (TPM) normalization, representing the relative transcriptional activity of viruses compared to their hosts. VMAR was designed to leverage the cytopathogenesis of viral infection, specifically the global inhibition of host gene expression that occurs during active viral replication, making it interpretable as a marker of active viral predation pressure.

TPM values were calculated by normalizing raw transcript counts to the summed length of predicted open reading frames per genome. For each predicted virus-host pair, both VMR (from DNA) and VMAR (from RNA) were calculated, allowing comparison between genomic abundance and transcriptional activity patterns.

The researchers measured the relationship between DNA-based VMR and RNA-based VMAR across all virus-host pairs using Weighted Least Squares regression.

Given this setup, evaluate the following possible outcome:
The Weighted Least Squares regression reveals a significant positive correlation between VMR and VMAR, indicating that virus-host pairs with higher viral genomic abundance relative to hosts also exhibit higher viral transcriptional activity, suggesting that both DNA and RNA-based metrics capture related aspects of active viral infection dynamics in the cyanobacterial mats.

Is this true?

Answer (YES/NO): YES